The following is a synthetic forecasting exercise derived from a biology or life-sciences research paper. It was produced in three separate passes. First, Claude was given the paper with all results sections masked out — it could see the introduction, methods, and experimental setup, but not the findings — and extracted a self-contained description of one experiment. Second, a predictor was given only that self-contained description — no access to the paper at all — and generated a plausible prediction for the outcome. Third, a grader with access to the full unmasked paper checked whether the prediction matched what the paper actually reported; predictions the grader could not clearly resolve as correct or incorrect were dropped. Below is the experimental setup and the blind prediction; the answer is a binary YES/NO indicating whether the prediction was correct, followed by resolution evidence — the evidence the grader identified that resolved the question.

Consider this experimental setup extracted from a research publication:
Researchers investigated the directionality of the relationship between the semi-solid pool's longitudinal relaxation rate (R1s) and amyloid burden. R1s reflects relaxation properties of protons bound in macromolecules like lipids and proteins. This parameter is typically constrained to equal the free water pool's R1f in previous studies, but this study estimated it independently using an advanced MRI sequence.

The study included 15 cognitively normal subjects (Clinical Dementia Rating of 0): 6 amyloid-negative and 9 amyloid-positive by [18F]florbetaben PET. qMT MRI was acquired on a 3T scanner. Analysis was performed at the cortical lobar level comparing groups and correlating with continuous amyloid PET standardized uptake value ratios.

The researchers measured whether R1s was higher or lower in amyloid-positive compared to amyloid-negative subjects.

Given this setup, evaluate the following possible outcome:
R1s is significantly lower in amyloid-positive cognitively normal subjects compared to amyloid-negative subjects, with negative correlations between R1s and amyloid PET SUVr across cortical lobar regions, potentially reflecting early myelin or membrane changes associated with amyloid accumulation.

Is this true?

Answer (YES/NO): NO